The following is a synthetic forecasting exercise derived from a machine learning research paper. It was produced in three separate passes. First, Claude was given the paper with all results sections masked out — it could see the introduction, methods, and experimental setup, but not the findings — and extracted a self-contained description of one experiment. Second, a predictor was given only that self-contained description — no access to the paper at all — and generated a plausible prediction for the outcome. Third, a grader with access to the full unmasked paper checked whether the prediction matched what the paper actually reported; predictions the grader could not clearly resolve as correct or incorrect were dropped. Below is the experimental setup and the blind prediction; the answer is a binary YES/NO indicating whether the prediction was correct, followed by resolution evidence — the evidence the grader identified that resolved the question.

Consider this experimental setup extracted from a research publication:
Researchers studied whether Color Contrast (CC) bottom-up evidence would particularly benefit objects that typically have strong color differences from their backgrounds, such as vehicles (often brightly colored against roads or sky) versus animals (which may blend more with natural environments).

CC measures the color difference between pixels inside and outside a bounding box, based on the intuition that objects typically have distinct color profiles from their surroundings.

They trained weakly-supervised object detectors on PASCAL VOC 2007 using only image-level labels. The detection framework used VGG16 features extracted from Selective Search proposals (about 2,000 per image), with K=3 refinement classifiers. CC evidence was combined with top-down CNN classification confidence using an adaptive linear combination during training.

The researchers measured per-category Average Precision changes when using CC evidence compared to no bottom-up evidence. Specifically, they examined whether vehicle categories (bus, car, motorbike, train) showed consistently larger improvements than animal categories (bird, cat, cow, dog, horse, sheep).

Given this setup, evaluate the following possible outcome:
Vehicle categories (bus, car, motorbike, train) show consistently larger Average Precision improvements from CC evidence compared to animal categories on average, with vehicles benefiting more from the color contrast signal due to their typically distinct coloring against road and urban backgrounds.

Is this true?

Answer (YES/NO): NO